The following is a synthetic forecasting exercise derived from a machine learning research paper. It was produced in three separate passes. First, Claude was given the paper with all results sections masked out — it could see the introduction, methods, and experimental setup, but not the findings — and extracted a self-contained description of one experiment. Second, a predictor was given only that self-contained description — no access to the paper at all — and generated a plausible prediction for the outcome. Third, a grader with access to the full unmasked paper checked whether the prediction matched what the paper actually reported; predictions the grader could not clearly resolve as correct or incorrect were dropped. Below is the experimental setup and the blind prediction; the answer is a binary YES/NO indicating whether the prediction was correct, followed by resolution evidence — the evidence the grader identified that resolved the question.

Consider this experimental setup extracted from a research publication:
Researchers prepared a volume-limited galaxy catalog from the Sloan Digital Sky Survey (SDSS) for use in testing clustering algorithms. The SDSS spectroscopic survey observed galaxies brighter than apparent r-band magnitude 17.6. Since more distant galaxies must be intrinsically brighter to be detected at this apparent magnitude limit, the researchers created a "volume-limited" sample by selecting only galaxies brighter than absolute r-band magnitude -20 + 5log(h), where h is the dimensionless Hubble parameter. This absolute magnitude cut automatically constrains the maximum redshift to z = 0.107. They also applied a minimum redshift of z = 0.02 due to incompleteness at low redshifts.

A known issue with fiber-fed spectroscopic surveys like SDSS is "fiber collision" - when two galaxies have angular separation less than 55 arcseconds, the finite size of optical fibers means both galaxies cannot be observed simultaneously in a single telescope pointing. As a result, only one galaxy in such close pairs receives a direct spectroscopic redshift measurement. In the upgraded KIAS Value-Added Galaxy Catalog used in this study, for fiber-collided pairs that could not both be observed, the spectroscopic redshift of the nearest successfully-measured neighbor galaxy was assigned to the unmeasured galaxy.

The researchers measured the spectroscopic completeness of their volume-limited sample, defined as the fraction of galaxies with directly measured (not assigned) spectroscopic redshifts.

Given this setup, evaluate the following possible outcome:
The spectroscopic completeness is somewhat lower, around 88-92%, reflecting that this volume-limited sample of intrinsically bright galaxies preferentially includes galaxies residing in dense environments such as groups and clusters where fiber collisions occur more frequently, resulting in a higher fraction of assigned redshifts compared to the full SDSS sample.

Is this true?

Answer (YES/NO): NO